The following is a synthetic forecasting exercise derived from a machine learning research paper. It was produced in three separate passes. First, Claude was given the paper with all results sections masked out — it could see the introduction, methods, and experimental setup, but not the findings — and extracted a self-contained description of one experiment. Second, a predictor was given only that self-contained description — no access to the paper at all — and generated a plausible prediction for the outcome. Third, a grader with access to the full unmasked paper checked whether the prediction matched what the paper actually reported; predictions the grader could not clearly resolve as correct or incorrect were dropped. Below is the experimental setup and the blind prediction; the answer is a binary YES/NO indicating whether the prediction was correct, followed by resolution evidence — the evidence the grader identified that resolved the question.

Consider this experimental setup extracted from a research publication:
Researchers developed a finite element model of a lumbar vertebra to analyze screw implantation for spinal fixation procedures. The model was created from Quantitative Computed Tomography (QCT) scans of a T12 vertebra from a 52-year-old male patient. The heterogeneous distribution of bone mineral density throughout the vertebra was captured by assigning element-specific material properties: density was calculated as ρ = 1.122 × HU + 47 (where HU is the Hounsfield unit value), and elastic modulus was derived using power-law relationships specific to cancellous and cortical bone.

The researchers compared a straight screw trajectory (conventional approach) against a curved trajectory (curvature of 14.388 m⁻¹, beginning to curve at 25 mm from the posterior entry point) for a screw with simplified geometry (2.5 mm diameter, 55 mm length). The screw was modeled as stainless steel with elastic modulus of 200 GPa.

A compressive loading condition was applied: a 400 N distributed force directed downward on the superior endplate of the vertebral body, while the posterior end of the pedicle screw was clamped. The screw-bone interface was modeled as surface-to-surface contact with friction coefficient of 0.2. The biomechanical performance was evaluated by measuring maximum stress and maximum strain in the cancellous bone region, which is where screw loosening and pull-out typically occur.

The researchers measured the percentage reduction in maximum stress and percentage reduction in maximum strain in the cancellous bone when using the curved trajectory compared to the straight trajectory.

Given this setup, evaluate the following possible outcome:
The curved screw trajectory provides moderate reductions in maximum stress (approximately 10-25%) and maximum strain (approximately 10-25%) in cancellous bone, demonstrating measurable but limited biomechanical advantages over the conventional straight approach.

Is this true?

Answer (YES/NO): NO